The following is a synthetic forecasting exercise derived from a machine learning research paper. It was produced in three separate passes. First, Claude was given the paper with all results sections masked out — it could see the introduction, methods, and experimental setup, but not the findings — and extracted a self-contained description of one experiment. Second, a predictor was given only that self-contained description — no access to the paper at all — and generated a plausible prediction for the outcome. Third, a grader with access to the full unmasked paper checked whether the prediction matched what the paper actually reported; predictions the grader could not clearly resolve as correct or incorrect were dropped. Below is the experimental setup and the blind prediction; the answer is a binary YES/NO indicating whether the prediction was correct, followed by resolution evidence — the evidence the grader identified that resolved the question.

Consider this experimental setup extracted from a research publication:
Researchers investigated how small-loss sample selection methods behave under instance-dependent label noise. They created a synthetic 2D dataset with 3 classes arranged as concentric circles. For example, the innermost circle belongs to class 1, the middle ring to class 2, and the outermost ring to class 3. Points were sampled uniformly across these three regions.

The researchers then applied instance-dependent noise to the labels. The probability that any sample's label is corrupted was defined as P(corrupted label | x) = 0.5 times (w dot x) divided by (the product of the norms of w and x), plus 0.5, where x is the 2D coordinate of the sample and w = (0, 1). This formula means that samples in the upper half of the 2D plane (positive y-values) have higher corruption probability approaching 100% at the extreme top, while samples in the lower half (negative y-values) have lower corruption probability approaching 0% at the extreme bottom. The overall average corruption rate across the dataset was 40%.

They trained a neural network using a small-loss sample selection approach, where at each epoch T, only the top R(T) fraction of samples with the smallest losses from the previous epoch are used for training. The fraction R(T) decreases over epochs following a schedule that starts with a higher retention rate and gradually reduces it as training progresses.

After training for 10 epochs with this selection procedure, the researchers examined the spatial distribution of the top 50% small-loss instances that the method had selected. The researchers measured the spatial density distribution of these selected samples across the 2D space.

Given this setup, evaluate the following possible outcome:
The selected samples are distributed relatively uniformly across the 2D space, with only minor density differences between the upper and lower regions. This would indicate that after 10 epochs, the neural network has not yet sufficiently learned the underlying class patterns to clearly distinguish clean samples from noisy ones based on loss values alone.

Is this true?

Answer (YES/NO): NO